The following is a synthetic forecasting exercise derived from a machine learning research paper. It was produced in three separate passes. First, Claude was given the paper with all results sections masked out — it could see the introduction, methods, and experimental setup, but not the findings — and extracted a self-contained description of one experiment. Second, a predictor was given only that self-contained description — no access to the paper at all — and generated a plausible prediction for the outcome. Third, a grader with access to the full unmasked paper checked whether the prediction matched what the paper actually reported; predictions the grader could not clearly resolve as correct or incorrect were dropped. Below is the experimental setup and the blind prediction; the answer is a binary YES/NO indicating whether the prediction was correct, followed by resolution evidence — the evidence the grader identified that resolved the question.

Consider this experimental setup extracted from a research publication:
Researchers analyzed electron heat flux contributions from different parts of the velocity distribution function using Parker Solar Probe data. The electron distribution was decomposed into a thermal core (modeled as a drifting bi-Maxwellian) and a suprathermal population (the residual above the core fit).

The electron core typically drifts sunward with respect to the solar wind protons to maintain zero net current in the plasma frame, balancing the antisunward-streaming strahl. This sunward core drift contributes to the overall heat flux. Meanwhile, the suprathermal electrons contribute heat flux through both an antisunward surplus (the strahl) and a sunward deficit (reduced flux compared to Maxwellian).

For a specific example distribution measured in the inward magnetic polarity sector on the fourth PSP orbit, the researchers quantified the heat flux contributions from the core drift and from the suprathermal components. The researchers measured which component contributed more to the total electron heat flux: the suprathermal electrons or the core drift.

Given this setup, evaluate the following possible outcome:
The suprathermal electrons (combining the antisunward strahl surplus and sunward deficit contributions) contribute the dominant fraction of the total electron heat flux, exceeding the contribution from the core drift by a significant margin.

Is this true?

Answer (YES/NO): YES